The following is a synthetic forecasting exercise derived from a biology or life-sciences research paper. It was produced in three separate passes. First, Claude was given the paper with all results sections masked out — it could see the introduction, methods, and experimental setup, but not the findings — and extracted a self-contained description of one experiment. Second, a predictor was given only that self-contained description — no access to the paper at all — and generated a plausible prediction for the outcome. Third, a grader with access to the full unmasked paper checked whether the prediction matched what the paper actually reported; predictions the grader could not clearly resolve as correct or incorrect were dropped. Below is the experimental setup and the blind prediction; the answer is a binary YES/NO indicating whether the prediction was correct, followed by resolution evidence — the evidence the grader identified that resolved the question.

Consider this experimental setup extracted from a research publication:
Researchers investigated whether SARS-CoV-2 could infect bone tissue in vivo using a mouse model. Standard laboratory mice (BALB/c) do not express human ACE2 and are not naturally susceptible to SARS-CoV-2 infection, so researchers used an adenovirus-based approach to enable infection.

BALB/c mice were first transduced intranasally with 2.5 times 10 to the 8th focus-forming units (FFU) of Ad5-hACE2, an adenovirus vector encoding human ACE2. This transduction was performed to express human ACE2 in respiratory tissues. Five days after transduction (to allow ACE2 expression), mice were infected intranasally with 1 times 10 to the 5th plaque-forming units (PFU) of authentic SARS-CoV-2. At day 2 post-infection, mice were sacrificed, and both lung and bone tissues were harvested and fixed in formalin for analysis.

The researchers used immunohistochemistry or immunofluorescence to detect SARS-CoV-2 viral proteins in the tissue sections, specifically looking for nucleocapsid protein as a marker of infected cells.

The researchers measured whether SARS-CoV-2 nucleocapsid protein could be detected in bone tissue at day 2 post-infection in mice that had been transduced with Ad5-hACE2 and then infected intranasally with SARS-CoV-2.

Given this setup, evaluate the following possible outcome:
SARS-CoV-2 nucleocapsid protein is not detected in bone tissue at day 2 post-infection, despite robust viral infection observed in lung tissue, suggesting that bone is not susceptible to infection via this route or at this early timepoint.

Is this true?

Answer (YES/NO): NO